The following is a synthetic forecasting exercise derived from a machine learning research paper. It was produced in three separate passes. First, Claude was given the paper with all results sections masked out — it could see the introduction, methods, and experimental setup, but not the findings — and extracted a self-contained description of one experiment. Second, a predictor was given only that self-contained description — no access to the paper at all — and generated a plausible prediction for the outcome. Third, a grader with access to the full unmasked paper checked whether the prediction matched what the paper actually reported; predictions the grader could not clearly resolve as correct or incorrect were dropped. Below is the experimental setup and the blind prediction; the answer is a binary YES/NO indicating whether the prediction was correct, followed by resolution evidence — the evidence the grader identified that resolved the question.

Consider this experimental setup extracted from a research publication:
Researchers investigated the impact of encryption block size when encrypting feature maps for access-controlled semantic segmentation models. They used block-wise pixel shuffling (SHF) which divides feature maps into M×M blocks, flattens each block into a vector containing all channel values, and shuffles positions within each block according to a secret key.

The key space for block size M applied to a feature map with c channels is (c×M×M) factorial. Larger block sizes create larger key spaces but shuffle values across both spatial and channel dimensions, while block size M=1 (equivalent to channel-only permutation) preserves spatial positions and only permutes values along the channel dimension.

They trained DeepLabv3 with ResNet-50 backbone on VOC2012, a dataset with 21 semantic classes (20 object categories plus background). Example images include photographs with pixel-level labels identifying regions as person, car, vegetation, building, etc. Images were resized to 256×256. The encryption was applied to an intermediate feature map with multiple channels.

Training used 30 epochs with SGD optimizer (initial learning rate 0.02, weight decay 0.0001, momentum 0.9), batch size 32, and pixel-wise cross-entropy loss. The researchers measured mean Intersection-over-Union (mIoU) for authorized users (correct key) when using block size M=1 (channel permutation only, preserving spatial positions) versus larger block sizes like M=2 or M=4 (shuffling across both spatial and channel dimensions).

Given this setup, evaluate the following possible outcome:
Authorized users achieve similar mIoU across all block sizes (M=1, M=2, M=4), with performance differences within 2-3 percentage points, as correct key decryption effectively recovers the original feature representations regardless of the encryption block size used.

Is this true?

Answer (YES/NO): NO